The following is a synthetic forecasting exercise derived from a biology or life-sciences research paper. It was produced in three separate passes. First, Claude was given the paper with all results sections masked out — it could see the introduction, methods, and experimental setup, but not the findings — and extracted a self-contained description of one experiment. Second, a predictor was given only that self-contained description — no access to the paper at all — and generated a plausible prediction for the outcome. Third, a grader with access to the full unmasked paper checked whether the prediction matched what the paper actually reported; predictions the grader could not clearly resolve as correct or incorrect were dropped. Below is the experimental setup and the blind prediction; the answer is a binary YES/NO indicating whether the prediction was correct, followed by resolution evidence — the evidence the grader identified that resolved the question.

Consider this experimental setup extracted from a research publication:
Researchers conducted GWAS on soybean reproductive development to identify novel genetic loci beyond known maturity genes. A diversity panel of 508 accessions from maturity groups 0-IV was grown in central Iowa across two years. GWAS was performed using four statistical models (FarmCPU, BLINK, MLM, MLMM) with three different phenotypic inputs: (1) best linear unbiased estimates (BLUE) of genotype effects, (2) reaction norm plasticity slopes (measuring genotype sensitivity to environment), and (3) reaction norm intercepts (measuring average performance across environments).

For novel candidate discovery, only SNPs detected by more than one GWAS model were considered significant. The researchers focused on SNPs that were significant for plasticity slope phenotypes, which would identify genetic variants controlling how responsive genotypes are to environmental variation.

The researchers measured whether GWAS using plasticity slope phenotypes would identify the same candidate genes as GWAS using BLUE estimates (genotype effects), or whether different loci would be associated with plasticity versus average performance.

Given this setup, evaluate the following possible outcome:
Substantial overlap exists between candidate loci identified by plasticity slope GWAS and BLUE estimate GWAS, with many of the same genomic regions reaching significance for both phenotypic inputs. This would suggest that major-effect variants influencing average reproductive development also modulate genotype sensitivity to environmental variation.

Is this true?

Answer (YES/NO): NO